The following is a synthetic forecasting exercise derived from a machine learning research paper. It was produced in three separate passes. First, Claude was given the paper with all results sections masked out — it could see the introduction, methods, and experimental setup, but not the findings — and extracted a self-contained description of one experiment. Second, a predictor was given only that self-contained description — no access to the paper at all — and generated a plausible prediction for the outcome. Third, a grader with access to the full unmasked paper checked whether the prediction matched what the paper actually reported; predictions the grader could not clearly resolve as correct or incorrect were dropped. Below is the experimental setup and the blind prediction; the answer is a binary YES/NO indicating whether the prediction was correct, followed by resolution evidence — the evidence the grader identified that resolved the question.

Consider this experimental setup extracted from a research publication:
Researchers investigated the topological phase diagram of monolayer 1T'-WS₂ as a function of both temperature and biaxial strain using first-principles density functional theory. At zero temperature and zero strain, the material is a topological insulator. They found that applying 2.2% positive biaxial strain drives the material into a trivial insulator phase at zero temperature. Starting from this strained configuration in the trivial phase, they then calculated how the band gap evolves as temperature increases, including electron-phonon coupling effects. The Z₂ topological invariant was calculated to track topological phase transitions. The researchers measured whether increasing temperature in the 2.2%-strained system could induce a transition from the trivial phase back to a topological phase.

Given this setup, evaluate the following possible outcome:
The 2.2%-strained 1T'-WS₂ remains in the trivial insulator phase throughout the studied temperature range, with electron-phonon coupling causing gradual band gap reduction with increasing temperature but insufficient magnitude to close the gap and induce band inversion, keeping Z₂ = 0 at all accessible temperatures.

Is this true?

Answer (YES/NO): NO